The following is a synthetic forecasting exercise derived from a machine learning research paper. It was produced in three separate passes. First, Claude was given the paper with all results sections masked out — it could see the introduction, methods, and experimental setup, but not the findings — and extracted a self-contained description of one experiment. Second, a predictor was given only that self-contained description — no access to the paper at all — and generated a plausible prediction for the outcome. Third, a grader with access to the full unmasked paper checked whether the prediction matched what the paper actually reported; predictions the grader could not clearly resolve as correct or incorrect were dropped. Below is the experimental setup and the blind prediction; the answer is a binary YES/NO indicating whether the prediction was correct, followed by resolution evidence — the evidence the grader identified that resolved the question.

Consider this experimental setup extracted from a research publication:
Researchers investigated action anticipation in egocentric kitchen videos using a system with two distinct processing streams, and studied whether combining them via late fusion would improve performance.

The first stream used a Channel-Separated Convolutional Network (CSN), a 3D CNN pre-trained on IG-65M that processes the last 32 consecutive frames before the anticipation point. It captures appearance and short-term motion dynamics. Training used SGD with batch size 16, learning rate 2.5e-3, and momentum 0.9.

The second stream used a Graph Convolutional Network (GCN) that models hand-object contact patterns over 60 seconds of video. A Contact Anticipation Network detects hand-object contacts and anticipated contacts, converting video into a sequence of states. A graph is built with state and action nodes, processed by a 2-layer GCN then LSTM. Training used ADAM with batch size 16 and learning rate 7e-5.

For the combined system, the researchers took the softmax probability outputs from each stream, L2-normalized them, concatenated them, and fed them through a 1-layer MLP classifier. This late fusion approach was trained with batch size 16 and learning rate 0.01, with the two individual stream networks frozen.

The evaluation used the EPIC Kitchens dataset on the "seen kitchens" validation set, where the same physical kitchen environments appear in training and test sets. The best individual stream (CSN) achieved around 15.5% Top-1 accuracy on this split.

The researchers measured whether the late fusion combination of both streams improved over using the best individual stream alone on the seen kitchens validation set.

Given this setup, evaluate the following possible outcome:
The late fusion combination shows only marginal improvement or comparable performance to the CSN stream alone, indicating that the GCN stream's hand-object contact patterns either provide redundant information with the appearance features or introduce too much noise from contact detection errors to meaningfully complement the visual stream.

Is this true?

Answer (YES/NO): NO